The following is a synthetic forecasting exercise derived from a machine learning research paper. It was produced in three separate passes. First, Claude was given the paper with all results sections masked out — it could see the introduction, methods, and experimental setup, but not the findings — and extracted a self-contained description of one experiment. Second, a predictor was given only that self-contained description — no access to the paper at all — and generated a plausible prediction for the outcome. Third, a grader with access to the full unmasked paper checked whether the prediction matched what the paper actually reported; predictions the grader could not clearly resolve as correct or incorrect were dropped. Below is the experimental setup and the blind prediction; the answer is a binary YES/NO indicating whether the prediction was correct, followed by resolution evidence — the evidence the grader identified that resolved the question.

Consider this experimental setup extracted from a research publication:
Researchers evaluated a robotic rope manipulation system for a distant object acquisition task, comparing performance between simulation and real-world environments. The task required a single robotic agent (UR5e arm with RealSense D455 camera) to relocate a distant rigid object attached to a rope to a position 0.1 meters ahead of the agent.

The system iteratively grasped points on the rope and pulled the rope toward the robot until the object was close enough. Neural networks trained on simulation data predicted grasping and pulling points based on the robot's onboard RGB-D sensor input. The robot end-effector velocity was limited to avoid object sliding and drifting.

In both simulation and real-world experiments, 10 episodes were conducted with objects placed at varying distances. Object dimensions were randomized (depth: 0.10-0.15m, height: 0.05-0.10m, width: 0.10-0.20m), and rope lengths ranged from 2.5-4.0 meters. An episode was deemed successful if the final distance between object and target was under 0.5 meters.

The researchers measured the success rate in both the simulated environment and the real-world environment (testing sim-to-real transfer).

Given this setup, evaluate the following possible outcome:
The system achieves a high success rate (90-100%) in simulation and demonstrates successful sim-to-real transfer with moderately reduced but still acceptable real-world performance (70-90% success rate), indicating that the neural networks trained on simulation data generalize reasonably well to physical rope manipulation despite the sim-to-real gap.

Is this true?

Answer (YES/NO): YES